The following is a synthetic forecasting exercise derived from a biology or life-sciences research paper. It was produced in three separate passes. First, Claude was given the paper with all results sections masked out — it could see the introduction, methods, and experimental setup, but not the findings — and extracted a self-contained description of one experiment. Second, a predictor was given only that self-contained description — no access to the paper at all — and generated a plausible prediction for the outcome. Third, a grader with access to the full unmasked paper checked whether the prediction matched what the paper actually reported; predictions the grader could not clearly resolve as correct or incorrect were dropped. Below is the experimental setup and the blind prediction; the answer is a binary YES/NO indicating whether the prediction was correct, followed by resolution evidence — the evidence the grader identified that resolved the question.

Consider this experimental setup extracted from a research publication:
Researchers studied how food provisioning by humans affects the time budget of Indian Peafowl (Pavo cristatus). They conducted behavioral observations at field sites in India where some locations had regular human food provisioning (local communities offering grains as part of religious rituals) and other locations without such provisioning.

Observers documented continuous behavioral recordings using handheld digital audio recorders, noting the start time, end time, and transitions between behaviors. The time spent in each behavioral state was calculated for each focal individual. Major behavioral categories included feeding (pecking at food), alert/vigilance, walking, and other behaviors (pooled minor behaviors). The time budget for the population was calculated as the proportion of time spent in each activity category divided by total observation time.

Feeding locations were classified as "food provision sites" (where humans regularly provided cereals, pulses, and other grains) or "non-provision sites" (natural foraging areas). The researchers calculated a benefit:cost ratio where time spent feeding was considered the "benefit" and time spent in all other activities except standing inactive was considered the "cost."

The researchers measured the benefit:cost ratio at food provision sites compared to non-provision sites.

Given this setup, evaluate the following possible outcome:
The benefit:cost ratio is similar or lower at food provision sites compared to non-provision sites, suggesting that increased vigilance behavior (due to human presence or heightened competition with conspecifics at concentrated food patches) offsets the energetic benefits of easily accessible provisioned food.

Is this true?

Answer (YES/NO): NO